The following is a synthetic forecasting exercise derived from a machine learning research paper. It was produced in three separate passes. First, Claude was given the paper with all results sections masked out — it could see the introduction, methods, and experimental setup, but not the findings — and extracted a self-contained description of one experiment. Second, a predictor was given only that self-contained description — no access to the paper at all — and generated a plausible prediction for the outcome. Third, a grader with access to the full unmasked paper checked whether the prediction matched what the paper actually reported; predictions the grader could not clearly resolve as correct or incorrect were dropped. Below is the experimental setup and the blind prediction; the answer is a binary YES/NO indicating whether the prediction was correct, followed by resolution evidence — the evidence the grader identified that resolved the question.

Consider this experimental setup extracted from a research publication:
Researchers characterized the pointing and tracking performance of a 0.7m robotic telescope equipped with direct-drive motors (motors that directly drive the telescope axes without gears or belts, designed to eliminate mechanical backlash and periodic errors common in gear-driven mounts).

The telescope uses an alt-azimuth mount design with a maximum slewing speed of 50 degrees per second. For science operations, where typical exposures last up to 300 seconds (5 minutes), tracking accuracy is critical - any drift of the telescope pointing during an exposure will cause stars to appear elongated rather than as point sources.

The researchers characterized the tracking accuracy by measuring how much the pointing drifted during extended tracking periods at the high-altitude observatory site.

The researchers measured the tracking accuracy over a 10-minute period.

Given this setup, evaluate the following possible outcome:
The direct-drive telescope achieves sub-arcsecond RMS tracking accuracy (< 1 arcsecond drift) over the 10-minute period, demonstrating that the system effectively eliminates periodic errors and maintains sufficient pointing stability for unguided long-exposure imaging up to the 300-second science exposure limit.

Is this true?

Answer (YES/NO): YES